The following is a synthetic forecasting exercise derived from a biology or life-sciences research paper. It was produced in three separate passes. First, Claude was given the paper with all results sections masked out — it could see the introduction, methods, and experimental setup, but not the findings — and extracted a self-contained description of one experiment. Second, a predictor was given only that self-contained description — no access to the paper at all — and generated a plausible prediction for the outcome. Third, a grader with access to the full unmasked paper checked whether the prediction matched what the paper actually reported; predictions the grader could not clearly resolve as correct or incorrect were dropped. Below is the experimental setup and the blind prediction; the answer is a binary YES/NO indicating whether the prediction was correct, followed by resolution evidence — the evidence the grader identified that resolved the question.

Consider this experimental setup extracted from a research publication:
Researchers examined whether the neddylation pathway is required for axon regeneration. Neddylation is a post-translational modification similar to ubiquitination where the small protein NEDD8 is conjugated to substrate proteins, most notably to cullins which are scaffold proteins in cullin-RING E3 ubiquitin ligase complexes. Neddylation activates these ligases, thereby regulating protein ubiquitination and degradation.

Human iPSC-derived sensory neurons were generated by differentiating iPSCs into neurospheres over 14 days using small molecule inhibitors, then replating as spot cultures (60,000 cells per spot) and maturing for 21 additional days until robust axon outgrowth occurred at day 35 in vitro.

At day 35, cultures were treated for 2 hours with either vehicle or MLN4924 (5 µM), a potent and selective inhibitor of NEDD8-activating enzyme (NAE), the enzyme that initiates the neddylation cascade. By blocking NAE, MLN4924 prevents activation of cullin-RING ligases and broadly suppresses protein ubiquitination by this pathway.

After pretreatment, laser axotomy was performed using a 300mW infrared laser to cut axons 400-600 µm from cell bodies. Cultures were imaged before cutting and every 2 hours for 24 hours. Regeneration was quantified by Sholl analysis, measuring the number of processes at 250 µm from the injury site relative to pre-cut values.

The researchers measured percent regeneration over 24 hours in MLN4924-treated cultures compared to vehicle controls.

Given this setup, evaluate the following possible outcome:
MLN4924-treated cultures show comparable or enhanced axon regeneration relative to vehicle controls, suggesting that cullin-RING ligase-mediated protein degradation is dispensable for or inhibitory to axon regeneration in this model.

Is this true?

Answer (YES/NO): NO